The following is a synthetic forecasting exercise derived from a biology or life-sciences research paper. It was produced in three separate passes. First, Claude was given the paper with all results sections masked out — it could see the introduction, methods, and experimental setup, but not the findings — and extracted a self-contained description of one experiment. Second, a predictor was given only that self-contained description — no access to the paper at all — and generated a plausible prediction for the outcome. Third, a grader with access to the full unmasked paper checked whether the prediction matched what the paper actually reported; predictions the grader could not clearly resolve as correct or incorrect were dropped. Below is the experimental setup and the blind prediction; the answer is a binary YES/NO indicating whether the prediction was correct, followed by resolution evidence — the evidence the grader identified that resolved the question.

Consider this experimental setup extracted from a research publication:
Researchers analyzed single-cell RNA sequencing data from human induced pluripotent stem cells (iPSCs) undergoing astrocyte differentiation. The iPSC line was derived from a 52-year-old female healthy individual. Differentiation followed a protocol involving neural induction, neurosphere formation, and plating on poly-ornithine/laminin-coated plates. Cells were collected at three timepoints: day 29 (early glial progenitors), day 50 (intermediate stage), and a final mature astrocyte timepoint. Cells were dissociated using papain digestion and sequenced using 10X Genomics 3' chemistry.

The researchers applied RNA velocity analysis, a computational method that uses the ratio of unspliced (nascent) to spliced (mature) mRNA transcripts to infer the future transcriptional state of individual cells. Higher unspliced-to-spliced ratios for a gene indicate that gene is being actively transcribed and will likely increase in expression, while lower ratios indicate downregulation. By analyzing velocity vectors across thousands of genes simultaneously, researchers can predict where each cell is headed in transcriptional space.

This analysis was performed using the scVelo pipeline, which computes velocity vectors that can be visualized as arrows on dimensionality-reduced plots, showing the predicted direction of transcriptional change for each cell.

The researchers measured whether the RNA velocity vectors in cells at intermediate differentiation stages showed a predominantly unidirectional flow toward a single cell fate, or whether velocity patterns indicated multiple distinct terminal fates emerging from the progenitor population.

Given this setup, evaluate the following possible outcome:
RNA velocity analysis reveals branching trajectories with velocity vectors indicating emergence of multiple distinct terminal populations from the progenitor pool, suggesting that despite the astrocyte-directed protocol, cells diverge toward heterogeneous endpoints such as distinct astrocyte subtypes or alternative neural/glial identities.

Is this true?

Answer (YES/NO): YES